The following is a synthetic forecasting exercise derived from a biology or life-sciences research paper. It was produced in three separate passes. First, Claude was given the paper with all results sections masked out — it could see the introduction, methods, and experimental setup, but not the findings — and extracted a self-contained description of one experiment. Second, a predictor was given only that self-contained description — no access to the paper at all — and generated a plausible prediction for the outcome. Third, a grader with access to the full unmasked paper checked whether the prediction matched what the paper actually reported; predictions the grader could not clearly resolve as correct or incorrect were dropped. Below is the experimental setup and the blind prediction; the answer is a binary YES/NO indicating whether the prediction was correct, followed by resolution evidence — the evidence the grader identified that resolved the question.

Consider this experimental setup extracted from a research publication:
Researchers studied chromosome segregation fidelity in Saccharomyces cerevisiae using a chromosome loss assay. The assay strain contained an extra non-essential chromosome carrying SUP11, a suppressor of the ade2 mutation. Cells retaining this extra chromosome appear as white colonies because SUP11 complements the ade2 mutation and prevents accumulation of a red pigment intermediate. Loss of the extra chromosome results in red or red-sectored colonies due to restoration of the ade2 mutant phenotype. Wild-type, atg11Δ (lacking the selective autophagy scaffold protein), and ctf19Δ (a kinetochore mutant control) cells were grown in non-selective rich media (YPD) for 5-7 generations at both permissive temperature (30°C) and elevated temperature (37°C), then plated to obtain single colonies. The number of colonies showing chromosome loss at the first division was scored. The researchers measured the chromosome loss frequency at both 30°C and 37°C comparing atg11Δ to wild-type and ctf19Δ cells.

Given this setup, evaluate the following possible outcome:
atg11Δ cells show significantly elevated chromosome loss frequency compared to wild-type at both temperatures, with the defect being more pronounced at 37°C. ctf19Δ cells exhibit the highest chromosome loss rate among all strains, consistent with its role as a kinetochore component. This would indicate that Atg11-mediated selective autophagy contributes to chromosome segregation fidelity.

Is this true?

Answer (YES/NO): NO